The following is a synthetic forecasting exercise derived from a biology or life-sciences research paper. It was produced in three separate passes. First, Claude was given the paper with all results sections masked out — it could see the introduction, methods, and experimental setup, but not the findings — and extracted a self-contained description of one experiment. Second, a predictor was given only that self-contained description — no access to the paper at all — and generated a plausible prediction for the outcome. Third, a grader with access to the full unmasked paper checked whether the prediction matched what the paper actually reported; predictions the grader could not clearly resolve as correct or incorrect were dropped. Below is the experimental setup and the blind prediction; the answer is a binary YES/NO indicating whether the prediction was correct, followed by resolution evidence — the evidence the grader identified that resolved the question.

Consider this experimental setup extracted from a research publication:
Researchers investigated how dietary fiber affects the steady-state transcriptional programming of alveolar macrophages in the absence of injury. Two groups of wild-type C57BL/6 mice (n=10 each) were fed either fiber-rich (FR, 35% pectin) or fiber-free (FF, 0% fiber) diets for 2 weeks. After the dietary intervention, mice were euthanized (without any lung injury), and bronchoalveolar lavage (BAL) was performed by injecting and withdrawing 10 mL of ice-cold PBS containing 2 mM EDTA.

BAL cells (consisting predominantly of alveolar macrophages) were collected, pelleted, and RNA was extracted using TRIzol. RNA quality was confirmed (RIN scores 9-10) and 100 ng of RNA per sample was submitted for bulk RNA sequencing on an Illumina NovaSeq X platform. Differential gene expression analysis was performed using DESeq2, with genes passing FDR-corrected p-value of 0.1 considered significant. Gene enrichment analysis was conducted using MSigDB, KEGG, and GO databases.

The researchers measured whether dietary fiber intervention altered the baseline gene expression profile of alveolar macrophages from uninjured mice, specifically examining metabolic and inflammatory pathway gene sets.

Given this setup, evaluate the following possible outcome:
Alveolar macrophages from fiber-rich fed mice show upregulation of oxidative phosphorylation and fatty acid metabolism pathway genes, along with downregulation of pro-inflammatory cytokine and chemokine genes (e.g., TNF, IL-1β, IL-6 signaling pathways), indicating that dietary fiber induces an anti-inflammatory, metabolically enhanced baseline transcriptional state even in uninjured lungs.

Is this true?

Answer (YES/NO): NO